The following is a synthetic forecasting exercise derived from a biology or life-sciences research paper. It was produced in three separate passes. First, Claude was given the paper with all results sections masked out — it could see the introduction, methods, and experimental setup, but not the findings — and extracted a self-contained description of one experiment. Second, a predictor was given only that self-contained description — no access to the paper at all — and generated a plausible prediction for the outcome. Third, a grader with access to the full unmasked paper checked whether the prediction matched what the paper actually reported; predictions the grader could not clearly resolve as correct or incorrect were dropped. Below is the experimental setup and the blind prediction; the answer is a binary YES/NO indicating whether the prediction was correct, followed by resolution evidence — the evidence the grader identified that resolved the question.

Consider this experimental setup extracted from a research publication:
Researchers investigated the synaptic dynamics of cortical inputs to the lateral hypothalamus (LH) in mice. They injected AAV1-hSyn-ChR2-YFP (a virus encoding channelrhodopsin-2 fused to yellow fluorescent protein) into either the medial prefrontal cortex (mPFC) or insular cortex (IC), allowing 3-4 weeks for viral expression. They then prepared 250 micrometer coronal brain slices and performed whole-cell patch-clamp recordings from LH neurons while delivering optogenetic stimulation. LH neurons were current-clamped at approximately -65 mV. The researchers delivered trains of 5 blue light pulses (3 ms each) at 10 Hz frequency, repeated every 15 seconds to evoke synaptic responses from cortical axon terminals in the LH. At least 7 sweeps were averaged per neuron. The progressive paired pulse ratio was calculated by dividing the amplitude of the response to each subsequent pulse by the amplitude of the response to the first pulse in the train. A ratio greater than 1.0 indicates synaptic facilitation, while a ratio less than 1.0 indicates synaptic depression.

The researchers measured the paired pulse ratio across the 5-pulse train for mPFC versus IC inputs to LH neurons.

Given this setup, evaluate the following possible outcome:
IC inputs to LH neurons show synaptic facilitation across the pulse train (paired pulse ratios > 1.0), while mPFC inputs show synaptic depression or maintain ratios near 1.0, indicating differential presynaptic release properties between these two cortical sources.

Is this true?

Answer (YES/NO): YES